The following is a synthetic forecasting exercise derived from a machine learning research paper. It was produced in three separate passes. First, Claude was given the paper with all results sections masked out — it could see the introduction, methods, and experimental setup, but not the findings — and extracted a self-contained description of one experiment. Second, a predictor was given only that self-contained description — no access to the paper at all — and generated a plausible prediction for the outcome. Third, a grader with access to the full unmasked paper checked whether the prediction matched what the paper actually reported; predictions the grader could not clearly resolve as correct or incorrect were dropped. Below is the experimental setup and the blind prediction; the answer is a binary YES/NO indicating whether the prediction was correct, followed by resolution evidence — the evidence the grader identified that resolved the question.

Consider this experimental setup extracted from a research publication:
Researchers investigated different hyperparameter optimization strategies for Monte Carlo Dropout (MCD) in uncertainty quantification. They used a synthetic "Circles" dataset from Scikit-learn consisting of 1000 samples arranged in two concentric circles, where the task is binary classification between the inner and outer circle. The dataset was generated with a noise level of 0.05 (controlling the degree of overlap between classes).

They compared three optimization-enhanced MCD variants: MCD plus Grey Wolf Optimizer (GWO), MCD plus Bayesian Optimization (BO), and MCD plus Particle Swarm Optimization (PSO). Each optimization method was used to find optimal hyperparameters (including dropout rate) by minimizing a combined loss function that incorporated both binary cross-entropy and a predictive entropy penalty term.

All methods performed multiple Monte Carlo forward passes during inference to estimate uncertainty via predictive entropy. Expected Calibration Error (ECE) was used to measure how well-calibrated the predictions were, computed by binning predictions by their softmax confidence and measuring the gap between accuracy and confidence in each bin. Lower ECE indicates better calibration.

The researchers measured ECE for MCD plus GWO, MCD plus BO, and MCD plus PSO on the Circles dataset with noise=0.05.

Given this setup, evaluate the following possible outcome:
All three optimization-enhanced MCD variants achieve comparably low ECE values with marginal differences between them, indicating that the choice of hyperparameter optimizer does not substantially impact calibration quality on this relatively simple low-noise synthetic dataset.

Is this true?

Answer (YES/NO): NO